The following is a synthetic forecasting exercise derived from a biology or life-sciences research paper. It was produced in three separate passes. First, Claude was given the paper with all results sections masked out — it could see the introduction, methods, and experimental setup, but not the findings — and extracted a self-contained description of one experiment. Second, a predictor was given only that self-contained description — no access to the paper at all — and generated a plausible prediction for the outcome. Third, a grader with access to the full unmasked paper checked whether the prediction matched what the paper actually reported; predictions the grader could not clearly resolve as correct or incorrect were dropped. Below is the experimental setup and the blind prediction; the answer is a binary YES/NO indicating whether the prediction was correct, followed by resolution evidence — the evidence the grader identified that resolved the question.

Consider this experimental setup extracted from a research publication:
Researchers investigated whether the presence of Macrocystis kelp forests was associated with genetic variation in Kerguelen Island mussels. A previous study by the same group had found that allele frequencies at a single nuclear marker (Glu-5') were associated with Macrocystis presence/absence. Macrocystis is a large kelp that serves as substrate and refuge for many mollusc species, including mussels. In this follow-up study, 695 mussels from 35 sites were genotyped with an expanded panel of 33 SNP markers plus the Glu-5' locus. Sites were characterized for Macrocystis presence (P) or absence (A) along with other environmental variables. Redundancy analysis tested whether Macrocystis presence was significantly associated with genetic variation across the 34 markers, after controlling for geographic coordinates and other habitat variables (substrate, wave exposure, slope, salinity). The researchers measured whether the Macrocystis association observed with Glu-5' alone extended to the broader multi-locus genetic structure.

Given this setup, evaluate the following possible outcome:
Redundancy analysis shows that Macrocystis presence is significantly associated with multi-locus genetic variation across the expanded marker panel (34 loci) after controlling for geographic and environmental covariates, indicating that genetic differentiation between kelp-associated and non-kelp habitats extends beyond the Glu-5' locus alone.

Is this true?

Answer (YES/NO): YES